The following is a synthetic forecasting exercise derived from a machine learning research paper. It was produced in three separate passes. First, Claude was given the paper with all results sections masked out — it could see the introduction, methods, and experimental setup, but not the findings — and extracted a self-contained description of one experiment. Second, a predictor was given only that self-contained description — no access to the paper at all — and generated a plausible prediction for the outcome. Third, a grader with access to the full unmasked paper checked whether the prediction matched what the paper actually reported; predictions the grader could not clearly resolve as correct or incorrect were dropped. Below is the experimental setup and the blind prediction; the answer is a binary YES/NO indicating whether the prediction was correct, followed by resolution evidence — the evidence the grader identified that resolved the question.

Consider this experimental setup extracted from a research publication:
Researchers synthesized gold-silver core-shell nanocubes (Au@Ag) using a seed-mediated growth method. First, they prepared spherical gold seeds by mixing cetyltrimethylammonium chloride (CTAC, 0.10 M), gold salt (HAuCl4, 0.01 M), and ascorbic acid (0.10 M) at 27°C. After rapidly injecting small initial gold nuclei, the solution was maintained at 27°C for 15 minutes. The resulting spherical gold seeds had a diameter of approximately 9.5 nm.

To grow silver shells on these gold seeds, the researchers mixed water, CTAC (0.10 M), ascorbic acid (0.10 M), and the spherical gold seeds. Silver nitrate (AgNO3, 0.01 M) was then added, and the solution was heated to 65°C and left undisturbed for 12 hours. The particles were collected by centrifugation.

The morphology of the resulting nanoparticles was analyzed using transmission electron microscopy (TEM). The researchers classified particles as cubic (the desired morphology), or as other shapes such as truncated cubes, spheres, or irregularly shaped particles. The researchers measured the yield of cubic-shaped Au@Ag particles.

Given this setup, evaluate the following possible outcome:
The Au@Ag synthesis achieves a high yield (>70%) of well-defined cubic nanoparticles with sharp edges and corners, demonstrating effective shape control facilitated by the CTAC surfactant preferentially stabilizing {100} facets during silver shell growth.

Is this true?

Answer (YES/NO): YES